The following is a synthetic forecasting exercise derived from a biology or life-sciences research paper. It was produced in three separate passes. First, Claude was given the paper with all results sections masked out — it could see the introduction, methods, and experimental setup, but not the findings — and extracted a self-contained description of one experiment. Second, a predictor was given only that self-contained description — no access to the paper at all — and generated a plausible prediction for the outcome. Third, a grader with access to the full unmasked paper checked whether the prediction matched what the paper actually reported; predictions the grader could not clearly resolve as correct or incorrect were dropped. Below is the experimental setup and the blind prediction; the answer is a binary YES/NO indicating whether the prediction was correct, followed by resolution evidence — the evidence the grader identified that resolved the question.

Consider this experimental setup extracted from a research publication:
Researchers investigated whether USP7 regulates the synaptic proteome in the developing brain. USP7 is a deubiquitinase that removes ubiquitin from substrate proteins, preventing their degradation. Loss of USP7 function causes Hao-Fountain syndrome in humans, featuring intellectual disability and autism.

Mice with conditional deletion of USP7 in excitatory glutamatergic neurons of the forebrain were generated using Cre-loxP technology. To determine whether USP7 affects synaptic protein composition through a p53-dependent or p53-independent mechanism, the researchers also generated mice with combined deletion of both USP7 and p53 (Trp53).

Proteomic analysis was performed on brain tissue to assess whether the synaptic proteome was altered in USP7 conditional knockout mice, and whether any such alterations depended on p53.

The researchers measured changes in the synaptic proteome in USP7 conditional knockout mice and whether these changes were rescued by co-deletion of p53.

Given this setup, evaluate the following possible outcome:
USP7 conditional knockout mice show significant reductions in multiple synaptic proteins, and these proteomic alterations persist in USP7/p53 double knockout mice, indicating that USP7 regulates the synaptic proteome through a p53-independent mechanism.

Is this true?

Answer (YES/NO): YES